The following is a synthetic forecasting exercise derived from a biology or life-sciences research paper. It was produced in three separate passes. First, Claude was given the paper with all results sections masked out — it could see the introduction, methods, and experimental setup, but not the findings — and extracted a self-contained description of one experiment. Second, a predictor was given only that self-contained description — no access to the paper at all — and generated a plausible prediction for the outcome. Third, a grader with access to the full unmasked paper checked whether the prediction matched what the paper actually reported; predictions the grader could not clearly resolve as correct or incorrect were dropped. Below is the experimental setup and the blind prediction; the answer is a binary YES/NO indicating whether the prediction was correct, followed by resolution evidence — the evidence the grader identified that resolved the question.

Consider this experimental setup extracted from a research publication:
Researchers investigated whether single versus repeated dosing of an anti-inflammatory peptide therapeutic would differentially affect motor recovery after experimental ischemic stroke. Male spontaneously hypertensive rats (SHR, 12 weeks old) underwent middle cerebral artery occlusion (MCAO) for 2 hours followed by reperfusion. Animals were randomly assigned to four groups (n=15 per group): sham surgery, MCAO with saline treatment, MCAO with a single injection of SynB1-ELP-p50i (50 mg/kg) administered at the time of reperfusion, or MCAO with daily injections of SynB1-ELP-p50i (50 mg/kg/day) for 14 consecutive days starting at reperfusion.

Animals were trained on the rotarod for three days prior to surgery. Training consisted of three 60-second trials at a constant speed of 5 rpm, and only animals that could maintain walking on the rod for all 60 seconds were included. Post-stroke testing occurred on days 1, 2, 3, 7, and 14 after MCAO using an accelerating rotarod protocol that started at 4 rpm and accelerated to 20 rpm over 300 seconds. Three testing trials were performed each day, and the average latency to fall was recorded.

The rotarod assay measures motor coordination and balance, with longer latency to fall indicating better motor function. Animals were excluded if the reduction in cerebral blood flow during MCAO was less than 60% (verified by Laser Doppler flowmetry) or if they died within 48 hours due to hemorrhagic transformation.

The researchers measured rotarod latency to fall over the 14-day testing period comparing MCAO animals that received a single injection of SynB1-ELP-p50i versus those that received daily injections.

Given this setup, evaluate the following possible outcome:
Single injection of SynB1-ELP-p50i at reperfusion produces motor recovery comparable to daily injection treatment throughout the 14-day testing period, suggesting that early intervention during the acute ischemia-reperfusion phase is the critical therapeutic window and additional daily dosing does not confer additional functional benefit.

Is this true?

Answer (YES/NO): NO